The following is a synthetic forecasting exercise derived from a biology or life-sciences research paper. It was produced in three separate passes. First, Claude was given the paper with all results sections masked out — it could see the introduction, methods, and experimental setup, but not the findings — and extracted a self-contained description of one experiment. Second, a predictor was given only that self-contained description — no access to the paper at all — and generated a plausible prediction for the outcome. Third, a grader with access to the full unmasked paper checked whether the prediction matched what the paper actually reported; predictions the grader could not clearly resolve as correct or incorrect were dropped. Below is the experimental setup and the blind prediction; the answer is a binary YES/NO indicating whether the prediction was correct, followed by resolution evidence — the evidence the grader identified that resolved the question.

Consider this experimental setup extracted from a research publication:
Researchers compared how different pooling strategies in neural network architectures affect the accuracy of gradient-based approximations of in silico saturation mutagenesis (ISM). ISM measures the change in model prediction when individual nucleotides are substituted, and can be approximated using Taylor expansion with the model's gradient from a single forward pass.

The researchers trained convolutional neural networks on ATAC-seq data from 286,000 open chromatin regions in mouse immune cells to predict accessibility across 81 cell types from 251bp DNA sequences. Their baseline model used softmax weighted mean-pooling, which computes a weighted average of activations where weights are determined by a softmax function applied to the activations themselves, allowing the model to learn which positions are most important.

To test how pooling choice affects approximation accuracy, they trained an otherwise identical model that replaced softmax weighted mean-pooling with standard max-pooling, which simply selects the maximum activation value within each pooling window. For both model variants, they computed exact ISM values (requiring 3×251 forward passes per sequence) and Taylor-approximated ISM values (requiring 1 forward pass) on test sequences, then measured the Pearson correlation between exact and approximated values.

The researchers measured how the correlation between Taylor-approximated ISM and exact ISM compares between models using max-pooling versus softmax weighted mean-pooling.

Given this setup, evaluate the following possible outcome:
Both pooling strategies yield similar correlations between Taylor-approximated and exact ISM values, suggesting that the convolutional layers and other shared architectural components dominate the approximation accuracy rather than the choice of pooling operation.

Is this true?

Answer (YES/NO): NO